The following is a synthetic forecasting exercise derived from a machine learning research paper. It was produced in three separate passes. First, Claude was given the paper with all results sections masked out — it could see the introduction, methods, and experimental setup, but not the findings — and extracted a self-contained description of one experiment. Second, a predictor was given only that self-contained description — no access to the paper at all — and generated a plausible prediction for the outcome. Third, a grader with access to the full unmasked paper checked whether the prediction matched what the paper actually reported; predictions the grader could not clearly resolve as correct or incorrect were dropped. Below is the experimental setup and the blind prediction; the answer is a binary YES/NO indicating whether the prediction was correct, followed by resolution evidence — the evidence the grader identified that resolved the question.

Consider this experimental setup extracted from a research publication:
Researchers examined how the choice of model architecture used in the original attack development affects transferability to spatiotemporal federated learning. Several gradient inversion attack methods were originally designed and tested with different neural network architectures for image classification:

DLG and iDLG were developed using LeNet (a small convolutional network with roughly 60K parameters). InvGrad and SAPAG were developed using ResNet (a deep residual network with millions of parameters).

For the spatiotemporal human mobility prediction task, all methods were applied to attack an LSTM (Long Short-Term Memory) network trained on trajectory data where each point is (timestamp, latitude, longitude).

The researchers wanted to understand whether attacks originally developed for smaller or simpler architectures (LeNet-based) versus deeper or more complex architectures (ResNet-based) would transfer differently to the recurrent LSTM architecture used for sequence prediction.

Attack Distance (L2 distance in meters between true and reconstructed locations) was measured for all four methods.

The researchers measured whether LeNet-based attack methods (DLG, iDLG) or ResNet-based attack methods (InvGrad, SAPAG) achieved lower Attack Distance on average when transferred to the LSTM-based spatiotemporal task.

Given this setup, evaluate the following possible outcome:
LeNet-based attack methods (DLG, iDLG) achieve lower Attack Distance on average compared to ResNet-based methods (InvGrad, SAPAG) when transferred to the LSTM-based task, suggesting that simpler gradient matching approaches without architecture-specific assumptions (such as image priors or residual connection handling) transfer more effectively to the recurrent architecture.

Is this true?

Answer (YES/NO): YES